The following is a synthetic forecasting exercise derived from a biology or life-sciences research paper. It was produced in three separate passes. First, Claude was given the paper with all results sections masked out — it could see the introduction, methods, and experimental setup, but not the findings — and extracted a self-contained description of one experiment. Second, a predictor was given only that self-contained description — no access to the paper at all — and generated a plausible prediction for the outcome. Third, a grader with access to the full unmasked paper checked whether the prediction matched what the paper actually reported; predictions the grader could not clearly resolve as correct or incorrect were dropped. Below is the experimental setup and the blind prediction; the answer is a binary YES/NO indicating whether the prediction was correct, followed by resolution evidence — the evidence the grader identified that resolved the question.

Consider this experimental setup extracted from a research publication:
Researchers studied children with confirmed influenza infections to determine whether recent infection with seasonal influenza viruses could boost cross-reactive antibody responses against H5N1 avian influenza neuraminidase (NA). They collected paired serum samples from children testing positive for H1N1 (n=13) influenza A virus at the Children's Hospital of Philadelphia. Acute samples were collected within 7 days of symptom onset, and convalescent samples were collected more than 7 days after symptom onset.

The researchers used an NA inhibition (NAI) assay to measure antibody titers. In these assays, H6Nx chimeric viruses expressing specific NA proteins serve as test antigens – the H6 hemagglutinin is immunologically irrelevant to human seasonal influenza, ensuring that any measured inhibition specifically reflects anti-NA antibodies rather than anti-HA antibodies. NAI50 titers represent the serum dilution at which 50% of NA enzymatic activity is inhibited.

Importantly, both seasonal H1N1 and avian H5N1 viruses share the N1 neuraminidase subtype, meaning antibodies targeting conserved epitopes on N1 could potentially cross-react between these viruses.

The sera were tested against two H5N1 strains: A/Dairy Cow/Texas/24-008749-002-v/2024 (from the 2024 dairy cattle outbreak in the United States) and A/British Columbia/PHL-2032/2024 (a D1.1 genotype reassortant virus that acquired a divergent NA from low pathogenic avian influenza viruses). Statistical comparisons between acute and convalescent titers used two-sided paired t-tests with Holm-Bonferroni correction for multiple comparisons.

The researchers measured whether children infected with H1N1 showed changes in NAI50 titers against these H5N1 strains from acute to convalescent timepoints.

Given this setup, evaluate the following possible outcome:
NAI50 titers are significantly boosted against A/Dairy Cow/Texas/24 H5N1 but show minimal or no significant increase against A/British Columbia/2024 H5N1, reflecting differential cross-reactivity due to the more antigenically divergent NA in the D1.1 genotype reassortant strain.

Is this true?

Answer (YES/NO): NO